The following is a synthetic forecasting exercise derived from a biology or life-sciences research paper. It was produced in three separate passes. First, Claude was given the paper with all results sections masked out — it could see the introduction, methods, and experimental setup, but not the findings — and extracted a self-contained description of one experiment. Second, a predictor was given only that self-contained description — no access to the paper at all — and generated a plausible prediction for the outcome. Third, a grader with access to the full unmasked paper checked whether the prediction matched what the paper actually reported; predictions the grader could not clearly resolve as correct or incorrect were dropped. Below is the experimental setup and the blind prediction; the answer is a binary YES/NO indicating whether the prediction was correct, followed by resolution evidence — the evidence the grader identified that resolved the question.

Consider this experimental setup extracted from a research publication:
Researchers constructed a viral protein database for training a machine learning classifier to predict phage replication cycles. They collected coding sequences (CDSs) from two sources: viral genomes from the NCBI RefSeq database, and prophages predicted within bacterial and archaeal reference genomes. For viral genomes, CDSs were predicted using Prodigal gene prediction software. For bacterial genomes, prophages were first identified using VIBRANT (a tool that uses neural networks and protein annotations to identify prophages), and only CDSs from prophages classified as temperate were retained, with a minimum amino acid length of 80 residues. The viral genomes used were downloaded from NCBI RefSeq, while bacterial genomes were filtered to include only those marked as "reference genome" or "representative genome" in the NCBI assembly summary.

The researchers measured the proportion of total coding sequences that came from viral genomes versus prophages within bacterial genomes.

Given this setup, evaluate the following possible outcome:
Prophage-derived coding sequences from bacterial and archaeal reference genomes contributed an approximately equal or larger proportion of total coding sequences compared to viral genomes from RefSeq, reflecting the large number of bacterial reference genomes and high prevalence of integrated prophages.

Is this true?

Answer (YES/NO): YES